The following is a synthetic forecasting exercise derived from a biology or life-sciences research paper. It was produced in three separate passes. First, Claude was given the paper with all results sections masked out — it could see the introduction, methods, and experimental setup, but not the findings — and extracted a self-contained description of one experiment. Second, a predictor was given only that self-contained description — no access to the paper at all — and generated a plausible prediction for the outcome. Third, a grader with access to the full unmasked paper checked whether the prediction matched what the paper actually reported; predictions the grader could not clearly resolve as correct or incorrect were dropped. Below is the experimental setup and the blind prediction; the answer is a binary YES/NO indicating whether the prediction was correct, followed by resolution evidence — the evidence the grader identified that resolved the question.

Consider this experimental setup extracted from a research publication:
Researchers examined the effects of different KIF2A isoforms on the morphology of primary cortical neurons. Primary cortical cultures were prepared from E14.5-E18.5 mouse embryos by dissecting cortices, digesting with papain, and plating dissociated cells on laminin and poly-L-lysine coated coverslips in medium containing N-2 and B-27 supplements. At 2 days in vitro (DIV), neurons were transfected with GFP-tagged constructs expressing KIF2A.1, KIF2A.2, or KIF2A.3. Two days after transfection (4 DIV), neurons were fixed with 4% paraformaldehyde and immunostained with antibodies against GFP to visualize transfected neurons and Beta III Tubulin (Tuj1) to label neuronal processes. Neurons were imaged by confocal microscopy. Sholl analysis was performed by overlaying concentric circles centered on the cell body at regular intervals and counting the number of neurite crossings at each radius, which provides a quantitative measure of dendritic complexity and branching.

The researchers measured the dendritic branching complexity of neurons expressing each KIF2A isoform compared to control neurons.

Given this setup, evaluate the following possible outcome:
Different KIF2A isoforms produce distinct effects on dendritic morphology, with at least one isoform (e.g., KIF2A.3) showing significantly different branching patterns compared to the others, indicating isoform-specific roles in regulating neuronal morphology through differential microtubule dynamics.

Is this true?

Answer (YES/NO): NO